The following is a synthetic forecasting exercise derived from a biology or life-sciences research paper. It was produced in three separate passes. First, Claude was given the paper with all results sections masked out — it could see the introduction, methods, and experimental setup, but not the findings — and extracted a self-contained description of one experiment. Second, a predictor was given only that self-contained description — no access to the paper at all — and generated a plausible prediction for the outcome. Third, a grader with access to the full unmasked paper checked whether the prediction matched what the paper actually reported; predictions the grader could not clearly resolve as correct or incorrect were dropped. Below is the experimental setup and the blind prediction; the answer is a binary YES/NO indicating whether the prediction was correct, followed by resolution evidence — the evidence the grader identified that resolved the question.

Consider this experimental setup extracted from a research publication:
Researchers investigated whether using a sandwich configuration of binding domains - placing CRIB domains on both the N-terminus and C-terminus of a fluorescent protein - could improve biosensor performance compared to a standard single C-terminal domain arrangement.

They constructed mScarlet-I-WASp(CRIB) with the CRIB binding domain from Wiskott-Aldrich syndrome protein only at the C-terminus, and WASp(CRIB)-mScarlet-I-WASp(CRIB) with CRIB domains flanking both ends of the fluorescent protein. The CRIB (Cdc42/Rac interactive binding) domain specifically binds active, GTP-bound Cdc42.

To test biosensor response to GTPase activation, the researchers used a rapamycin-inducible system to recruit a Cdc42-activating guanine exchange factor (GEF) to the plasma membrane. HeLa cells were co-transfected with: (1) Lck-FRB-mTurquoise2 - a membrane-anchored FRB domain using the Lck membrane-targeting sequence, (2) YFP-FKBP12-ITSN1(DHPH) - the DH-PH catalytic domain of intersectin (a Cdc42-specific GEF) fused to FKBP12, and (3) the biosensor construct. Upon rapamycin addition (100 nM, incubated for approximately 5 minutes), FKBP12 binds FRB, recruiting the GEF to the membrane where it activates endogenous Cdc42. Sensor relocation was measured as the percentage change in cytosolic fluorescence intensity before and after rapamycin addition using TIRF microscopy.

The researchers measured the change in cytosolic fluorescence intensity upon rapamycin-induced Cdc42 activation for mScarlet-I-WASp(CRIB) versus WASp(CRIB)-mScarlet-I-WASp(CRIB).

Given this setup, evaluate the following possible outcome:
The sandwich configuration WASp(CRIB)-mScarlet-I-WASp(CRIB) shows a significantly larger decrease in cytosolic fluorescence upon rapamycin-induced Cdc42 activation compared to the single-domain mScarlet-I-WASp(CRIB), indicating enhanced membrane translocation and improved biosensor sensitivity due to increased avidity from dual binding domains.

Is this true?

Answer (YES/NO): YES